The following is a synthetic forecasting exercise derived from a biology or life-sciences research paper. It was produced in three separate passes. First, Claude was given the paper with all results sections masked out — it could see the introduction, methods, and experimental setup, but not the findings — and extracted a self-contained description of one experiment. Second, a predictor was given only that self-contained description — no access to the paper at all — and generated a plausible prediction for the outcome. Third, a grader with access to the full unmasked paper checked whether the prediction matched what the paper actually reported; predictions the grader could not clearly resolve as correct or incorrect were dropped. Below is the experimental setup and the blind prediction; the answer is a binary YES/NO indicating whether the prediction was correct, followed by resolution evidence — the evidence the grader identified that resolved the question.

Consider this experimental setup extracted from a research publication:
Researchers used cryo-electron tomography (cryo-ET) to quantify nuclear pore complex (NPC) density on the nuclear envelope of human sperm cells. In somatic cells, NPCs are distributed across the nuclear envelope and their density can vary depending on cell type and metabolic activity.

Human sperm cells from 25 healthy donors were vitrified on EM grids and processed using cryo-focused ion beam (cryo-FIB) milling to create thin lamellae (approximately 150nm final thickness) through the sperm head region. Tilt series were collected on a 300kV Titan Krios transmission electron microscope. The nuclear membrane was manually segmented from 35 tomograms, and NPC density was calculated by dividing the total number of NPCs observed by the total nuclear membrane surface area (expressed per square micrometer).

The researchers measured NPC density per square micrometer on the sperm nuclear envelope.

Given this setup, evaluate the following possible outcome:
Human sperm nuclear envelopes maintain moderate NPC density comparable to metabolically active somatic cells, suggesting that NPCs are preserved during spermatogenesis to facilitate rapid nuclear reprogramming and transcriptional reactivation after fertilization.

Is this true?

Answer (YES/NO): NO